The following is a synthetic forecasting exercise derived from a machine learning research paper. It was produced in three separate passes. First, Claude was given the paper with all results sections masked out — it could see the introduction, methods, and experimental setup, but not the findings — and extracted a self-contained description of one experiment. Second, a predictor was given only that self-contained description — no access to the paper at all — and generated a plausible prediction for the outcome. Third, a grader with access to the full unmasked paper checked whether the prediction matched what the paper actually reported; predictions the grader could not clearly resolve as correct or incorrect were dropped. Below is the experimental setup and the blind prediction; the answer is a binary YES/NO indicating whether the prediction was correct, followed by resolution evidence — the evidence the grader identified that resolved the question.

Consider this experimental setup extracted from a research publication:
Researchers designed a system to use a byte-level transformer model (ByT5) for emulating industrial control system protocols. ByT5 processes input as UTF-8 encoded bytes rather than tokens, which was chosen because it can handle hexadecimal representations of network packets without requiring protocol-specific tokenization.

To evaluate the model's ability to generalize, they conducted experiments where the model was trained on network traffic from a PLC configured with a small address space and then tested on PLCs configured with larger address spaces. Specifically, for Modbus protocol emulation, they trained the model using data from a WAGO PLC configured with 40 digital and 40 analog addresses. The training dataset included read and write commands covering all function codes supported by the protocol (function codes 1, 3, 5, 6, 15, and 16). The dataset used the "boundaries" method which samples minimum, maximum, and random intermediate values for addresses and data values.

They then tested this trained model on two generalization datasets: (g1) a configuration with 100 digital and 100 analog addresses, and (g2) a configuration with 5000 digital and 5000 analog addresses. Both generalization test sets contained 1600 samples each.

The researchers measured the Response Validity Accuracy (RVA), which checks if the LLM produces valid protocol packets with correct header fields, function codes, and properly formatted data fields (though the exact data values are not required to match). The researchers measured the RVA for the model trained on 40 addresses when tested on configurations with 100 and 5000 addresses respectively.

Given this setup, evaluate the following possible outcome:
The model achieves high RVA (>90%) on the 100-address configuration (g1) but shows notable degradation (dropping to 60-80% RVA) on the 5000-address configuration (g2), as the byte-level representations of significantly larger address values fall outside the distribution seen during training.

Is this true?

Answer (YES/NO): NO